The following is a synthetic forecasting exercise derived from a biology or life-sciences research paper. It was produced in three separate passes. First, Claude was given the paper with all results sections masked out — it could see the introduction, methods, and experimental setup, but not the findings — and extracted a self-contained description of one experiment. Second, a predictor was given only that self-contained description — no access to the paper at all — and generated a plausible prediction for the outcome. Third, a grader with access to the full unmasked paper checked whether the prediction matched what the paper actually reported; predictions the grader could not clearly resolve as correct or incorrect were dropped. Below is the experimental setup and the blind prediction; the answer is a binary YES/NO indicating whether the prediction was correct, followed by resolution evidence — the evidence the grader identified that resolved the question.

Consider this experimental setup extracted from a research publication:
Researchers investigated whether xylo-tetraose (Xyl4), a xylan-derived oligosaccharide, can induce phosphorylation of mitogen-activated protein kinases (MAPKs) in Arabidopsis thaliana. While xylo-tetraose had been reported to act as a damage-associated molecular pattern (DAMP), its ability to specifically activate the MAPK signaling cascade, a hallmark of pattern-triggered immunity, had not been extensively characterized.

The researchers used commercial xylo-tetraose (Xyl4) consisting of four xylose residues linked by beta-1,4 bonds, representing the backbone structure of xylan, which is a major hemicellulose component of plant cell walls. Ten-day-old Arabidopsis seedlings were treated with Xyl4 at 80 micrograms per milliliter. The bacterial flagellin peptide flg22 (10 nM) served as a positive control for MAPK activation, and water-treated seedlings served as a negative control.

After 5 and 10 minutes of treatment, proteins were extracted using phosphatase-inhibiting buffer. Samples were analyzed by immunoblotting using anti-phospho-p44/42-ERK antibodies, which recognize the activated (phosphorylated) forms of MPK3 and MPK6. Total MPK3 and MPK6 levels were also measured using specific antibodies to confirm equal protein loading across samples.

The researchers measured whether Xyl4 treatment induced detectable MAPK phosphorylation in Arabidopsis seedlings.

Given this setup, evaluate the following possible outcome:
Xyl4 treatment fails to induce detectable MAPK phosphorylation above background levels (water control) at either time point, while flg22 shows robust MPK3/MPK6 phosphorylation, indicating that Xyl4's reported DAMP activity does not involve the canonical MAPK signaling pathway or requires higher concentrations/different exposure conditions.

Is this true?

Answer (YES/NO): NO